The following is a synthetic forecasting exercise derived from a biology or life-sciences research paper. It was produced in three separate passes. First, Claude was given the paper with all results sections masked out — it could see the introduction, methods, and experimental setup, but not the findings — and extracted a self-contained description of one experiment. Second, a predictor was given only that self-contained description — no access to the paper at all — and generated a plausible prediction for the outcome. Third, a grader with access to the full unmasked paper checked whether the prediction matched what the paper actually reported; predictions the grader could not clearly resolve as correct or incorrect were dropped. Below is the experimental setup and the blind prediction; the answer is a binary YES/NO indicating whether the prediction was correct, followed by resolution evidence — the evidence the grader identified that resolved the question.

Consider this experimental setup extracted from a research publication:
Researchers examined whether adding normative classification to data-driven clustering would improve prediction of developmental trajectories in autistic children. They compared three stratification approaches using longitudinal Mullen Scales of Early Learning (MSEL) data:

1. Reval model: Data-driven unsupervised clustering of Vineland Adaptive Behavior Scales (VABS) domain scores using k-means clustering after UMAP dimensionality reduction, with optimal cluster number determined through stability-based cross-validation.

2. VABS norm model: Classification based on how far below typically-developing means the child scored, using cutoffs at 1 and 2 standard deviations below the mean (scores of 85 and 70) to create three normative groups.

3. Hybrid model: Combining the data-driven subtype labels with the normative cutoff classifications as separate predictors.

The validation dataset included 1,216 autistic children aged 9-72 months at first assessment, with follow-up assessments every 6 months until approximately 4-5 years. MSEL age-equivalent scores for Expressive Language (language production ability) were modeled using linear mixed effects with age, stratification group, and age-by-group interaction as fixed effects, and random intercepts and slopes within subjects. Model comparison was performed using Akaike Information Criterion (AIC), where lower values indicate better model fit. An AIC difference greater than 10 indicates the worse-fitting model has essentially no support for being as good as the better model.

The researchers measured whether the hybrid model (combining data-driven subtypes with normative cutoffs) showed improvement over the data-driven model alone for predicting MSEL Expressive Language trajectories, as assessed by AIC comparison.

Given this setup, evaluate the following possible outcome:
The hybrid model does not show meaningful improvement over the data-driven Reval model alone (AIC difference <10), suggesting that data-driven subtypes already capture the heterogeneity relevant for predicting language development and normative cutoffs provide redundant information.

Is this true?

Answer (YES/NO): NO